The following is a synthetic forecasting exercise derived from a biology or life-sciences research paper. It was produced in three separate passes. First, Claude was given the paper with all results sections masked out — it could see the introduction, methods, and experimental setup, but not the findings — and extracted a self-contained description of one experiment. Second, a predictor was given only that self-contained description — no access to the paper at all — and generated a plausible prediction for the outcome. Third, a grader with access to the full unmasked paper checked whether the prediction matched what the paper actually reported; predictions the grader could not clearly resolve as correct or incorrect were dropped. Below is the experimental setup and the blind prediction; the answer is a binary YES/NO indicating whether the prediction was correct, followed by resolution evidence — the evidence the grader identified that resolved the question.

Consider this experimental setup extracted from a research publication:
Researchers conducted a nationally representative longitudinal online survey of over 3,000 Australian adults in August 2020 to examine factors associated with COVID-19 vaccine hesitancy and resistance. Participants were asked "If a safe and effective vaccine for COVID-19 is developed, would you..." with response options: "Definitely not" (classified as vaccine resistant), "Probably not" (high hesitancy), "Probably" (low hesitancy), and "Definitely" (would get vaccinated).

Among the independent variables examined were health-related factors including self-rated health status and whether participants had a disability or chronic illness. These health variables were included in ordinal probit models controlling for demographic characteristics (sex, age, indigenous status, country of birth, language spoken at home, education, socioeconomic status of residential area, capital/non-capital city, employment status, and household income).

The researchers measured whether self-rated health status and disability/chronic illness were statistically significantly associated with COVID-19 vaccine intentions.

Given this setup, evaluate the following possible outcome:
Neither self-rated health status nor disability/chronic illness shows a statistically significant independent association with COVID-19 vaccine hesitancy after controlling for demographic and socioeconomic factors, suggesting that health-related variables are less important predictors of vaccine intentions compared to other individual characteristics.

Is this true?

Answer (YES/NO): YES